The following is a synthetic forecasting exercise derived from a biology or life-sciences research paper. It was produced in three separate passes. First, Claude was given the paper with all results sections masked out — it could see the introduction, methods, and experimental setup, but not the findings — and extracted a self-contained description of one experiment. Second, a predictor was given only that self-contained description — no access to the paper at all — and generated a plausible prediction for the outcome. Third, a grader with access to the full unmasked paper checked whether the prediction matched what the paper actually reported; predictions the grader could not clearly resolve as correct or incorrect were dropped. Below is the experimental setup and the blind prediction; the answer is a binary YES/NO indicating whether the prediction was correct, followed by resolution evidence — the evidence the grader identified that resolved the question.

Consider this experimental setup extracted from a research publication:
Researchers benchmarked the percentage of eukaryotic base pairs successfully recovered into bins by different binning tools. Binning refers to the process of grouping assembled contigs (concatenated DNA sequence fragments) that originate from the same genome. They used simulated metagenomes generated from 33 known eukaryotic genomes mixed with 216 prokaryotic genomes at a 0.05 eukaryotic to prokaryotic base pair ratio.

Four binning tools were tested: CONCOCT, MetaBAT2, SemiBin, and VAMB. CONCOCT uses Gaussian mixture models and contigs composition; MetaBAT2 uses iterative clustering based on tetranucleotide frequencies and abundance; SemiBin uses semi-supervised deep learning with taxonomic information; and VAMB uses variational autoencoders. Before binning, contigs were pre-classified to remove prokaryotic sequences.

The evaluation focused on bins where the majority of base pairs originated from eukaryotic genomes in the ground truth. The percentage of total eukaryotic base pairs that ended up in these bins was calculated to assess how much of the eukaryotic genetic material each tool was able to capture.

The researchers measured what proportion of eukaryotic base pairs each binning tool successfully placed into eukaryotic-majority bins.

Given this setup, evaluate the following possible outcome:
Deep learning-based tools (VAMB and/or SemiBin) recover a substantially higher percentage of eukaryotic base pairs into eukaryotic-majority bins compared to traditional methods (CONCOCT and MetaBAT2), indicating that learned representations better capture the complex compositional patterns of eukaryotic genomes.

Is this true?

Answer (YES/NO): NO